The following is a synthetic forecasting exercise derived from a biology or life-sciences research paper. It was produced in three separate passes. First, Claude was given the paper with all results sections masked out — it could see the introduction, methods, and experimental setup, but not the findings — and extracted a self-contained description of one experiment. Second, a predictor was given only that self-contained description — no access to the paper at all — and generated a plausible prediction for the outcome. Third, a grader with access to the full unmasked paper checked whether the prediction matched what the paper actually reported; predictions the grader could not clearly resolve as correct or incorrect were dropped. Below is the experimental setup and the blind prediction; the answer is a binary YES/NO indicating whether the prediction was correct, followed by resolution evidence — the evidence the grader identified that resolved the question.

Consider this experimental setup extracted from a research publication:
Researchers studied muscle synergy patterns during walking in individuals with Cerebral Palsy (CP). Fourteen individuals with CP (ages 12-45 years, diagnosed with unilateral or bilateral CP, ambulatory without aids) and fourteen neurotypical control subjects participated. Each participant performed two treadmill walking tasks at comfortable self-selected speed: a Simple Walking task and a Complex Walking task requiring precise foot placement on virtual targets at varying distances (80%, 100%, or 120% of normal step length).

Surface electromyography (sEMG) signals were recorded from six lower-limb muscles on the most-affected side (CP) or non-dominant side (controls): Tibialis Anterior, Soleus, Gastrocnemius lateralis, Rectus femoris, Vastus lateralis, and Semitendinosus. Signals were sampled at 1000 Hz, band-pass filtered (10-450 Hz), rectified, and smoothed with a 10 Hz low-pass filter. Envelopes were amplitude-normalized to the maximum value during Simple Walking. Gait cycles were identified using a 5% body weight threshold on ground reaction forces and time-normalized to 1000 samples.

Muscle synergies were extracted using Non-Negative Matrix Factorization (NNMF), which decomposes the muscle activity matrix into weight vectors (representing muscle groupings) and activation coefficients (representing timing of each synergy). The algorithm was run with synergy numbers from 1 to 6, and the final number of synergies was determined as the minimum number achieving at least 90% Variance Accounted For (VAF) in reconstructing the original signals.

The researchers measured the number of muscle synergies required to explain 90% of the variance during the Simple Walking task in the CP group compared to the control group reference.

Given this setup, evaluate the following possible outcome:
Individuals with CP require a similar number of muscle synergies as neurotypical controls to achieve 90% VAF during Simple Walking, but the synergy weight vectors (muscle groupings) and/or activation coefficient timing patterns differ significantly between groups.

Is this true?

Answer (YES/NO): NO